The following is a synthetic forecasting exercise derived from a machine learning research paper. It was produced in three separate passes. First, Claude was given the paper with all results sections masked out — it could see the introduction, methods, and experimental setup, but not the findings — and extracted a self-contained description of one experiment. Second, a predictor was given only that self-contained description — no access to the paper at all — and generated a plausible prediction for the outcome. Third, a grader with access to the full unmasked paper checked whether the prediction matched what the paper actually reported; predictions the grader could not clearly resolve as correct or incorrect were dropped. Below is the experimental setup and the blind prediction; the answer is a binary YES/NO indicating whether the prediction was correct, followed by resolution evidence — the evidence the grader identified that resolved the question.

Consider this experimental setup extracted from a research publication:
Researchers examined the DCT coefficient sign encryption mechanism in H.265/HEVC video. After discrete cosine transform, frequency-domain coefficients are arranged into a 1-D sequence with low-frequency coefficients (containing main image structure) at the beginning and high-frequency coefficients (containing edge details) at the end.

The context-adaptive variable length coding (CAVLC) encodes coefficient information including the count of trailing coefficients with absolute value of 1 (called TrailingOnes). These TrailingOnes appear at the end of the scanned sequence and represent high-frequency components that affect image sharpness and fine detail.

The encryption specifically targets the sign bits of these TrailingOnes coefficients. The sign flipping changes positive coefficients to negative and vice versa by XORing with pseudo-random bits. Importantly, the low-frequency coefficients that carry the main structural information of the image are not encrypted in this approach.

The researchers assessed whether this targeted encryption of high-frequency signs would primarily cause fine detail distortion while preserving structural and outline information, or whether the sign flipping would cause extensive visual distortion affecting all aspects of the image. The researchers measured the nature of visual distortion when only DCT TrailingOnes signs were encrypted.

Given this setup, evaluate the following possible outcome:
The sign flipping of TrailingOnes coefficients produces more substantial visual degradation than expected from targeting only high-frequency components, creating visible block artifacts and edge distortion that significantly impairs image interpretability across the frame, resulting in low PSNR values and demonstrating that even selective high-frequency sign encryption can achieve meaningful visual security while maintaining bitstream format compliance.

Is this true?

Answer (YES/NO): NO